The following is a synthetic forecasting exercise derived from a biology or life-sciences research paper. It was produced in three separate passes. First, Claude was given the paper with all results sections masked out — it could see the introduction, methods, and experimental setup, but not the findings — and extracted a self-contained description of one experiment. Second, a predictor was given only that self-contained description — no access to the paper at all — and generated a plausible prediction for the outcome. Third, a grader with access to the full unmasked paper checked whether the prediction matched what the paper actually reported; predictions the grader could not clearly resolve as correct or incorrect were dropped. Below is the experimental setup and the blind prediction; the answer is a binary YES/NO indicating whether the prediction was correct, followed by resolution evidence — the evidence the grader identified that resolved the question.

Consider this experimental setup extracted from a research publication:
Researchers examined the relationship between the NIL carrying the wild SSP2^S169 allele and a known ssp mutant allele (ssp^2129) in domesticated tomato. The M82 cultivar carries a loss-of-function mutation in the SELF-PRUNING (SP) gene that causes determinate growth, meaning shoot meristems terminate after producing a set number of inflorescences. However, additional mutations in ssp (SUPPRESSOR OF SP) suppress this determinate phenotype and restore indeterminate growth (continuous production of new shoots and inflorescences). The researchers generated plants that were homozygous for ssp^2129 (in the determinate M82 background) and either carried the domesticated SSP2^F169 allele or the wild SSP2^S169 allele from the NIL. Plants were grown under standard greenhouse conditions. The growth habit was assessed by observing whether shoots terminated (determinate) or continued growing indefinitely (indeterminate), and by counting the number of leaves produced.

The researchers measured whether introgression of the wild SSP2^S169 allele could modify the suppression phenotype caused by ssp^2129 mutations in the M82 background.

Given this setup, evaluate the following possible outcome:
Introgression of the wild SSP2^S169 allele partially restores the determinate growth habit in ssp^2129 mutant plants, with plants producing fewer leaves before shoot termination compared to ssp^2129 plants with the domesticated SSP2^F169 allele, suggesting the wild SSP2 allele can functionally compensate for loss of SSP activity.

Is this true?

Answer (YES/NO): YES